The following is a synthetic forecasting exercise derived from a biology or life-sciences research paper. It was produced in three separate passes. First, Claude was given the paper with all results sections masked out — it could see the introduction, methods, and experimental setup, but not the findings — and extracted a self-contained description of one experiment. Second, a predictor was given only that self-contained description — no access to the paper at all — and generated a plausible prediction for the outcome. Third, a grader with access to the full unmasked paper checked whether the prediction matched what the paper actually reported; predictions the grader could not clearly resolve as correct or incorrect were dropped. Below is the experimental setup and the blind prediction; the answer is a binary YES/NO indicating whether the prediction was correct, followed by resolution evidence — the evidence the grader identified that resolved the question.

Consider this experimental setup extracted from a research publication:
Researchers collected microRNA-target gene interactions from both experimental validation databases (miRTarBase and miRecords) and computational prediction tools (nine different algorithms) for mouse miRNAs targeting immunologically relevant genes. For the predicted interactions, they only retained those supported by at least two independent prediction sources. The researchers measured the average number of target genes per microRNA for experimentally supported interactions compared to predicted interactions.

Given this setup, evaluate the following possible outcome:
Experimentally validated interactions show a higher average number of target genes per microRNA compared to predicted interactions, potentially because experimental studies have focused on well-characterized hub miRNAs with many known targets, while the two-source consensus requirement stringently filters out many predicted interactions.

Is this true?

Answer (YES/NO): NO